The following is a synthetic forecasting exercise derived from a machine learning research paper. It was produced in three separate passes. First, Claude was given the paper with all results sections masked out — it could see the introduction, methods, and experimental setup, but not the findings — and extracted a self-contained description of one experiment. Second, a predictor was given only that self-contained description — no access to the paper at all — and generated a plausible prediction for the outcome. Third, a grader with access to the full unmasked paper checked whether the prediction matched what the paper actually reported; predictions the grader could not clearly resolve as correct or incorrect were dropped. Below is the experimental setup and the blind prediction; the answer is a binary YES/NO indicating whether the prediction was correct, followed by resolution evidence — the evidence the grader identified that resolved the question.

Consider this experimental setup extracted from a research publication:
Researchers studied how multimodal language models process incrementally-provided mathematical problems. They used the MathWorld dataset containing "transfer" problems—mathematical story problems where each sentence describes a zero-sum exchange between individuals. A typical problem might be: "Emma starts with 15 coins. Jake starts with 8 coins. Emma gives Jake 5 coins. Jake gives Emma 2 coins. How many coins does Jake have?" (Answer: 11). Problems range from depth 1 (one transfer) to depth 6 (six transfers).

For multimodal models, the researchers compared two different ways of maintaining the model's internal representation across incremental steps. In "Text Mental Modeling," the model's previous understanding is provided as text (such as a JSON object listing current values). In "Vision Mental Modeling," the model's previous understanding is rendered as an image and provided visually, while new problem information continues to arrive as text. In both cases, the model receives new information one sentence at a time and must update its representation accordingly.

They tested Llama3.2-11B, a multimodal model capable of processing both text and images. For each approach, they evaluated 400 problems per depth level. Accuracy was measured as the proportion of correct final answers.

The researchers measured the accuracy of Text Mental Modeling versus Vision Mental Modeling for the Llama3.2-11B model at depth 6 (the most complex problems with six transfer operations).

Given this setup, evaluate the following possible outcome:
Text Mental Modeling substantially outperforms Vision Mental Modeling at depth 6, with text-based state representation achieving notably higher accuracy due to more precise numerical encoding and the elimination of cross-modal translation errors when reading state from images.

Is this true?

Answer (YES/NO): NO